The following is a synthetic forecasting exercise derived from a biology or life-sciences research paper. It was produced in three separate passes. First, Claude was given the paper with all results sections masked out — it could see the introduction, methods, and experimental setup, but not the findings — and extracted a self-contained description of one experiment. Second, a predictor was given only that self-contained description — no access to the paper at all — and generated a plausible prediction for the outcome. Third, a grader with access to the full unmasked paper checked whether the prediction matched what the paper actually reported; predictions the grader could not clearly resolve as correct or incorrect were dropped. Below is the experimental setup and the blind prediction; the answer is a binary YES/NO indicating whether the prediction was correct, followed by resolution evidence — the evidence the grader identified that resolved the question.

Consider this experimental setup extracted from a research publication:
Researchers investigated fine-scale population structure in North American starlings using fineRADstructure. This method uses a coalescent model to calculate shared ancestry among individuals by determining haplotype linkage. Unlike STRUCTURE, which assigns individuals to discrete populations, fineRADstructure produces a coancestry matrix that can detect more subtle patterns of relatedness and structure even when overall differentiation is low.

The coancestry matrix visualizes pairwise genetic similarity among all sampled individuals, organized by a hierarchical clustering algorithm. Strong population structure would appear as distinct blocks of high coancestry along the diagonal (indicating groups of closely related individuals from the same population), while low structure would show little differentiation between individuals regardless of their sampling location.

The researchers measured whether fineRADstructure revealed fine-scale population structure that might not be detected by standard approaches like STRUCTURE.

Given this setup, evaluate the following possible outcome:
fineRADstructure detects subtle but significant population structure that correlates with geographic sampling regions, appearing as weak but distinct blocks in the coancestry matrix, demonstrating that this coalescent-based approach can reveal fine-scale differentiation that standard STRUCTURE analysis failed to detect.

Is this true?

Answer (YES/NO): NO